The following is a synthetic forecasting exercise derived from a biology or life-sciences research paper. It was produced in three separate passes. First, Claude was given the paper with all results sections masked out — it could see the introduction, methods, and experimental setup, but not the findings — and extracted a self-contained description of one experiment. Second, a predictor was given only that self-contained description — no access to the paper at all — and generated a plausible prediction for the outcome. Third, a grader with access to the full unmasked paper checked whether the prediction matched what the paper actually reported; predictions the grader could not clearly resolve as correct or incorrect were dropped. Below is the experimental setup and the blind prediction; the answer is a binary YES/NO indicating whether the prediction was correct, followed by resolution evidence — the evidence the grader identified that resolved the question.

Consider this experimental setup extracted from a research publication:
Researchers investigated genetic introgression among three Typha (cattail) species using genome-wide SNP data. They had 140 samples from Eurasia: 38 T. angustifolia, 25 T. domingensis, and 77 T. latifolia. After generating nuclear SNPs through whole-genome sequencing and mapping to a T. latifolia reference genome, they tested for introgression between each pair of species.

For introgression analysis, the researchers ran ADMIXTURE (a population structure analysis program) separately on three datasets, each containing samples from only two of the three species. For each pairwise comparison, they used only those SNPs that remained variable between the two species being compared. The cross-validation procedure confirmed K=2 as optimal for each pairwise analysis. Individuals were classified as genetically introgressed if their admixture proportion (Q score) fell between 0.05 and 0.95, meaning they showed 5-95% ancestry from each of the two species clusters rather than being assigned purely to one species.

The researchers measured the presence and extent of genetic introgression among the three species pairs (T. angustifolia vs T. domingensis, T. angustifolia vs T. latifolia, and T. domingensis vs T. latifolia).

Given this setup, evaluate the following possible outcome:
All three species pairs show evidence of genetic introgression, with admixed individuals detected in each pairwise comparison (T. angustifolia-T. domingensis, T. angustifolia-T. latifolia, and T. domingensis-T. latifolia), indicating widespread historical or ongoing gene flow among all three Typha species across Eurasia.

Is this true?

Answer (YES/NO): YES